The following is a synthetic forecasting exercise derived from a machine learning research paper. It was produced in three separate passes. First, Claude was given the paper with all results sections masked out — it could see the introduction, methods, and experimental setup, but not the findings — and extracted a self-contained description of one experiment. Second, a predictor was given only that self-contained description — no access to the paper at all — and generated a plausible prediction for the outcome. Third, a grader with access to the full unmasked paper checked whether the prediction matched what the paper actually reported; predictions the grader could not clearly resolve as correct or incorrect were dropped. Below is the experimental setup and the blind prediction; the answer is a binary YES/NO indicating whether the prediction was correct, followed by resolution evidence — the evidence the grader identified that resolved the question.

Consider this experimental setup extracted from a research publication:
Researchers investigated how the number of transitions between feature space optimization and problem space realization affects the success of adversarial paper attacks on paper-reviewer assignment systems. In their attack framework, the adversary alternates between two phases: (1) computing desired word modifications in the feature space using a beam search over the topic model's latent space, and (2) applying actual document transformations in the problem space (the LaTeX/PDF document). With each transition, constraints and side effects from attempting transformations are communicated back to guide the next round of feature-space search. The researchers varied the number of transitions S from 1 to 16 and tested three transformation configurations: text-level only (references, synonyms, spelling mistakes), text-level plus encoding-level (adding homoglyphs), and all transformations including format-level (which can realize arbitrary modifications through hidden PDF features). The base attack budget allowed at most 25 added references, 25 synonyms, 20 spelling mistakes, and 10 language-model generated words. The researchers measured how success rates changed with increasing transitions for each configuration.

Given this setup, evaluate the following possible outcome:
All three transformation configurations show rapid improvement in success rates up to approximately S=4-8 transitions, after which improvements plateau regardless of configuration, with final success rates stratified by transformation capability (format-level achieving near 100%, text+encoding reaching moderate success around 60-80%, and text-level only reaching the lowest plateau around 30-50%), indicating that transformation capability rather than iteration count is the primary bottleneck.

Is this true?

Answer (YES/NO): NO